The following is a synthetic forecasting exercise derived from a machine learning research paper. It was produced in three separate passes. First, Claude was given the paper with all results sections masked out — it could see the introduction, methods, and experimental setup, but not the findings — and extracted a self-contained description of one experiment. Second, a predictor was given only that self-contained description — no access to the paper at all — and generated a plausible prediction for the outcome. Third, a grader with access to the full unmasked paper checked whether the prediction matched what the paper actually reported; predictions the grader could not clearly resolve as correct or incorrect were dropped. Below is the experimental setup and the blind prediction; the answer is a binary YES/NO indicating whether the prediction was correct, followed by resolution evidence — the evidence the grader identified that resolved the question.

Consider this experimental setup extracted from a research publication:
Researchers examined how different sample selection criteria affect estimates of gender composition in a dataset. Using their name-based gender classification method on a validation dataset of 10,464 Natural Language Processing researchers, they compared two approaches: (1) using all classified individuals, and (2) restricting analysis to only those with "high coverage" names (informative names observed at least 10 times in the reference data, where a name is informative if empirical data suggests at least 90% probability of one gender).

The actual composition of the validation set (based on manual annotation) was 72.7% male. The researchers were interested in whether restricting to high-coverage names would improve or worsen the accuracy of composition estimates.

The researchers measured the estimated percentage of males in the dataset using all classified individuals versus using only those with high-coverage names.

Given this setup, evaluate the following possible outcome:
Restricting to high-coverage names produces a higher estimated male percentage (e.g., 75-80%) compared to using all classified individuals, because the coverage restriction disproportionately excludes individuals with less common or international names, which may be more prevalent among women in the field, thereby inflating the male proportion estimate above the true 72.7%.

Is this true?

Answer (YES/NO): NO